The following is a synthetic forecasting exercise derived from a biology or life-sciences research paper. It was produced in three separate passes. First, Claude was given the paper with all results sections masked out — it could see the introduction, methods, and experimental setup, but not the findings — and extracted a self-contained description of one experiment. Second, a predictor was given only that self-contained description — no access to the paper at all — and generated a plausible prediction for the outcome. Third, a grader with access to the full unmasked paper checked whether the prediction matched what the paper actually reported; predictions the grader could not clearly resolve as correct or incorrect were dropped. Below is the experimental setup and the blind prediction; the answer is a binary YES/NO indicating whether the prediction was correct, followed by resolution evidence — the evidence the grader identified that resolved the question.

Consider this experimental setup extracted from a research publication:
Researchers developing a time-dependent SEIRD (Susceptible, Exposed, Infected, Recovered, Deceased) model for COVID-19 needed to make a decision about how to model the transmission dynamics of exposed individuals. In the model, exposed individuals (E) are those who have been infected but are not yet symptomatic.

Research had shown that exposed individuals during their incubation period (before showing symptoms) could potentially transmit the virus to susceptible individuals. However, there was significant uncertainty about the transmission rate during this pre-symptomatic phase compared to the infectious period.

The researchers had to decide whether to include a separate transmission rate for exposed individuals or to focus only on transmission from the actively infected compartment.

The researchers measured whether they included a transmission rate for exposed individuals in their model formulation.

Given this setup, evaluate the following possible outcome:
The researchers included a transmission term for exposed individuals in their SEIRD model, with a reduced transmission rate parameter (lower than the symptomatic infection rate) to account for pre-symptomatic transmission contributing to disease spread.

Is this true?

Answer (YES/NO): NO